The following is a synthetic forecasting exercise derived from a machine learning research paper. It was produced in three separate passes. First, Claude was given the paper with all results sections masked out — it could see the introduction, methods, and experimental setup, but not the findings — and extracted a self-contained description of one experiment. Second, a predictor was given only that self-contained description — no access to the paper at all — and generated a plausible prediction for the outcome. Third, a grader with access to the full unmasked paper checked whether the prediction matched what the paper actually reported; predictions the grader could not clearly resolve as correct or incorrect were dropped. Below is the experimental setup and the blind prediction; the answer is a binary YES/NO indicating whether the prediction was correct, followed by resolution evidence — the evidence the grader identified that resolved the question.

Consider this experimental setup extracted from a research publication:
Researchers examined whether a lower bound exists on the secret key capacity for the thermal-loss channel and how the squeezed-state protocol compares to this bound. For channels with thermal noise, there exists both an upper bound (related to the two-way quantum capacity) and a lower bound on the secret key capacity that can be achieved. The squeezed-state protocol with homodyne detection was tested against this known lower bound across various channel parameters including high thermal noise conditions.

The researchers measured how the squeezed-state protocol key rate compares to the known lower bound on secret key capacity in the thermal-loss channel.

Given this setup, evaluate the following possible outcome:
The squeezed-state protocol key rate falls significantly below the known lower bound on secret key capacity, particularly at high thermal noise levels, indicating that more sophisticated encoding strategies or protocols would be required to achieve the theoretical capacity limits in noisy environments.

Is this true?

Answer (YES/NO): NO